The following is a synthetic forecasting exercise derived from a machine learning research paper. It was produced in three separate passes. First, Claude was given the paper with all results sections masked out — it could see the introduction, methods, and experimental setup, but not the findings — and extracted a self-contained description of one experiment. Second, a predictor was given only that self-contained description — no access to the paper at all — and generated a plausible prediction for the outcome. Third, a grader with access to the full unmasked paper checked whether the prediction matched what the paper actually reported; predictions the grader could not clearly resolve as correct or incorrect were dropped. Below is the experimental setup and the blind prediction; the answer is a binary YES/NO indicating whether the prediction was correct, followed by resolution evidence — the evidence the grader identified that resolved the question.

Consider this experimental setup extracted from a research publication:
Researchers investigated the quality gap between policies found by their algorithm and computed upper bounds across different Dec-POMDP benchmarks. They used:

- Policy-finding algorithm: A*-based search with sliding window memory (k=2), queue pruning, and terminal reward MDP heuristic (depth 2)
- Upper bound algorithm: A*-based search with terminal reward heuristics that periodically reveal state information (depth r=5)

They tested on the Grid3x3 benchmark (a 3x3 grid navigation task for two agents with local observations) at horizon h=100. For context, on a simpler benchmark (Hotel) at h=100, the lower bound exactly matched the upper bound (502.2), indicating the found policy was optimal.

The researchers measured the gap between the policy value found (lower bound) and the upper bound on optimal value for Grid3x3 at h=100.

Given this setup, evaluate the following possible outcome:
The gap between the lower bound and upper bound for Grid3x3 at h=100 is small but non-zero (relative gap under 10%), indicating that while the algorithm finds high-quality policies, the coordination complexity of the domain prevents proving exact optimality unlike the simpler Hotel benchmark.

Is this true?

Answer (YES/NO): YES